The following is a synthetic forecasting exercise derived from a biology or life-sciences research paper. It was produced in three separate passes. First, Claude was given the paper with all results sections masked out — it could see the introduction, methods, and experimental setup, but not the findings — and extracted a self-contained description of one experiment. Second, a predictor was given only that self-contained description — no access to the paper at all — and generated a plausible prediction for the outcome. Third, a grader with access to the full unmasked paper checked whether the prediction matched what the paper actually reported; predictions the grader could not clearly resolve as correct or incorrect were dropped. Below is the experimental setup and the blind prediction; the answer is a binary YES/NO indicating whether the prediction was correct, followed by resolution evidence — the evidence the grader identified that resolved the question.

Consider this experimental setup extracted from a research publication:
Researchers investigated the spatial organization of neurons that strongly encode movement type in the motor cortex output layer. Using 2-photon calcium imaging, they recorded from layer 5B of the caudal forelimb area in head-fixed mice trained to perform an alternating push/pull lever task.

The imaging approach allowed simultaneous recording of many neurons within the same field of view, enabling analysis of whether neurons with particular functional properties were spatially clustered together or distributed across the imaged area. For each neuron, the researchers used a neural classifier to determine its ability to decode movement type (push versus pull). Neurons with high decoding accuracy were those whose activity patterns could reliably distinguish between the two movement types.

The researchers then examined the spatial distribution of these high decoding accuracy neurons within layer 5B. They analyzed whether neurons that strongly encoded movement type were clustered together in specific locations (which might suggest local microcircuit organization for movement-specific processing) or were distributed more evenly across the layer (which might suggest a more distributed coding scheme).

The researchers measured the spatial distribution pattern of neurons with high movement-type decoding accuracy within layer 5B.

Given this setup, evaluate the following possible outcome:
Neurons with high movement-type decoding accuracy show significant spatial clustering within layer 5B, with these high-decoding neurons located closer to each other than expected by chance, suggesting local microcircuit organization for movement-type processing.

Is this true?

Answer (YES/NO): NO